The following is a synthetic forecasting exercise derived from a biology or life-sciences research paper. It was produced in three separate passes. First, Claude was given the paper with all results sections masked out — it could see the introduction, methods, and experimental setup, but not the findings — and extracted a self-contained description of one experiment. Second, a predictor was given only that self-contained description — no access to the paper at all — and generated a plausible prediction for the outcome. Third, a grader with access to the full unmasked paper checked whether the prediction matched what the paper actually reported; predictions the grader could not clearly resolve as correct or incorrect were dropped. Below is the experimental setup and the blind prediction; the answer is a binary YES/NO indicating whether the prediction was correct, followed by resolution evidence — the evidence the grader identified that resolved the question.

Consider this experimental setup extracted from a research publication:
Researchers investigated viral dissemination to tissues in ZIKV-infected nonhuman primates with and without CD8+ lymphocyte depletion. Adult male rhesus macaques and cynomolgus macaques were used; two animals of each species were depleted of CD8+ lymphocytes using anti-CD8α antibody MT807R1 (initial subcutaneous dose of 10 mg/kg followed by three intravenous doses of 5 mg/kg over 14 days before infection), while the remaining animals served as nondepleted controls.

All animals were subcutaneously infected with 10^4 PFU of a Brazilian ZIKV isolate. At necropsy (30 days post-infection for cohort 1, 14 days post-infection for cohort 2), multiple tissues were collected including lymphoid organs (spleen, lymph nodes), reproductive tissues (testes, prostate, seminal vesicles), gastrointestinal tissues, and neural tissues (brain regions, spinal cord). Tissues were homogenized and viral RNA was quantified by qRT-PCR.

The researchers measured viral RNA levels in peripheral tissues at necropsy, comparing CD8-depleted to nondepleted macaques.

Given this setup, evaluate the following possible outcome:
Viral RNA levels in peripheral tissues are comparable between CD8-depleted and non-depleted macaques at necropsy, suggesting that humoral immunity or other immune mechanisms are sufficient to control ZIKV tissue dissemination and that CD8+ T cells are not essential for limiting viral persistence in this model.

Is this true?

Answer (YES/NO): NO